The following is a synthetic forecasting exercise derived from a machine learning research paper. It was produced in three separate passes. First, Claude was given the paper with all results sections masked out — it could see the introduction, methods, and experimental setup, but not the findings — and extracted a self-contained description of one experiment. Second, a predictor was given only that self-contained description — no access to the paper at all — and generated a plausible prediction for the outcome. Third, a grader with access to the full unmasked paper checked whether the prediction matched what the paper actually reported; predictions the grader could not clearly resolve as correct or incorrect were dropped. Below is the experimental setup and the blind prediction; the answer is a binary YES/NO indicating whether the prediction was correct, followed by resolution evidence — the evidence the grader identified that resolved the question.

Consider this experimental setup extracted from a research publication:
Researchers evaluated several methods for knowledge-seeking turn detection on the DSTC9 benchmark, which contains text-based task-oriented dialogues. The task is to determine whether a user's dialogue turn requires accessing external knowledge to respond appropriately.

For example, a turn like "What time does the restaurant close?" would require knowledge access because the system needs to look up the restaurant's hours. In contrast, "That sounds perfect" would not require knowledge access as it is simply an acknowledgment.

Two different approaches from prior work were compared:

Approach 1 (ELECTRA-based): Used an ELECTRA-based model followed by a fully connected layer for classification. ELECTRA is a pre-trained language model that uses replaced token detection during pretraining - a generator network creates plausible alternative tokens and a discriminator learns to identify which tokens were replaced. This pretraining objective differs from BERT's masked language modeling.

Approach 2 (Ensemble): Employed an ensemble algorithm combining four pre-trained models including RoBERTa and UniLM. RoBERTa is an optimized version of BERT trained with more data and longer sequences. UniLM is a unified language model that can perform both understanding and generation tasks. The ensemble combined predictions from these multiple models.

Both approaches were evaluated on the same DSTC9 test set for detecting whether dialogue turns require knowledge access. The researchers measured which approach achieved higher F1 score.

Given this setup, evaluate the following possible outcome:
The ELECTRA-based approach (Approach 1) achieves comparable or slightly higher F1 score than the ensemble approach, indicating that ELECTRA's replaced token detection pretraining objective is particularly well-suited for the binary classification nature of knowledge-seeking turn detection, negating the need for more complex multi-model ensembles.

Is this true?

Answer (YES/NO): NO